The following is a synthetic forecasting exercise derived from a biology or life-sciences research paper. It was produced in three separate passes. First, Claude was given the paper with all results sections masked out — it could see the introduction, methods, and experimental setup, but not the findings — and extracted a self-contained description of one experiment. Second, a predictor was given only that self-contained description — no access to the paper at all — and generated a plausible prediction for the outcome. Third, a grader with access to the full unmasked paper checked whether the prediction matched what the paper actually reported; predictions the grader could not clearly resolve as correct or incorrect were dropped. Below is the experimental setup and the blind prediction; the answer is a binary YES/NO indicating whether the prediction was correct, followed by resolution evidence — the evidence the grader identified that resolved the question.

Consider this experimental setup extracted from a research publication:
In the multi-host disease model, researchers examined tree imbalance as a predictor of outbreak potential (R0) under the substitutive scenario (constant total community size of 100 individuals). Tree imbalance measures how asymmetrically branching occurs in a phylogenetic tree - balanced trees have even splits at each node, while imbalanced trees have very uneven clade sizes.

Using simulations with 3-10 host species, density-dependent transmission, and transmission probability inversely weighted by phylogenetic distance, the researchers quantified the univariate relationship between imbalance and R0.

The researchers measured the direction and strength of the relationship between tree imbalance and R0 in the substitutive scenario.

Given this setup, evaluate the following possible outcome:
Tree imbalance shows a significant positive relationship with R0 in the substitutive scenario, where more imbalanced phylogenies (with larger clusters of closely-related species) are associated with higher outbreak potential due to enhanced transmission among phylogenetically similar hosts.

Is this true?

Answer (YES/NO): NO